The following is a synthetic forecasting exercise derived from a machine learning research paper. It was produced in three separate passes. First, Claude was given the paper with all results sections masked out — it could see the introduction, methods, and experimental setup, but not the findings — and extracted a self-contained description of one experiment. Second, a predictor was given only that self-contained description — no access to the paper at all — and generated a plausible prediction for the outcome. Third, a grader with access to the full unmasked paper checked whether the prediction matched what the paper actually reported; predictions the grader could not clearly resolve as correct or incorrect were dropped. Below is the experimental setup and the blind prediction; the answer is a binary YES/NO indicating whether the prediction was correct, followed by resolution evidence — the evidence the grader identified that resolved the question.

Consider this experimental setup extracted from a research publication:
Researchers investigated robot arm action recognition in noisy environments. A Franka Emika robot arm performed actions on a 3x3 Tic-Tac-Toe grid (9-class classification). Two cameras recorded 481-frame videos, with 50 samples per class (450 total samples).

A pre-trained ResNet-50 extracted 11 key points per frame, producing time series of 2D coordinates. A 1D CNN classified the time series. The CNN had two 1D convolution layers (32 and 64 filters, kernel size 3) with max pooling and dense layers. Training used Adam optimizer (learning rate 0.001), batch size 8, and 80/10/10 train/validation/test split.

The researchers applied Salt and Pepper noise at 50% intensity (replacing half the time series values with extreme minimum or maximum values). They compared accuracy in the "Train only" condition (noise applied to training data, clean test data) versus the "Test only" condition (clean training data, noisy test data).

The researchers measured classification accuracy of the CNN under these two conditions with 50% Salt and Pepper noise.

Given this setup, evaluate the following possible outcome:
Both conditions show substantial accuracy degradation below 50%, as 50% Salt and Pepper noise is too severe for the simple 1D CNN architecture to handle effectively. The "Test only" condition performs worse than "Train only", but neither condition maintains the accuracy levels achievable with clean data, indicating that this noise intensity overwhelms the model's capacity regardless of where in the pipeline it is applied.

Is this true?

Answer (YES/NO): NO